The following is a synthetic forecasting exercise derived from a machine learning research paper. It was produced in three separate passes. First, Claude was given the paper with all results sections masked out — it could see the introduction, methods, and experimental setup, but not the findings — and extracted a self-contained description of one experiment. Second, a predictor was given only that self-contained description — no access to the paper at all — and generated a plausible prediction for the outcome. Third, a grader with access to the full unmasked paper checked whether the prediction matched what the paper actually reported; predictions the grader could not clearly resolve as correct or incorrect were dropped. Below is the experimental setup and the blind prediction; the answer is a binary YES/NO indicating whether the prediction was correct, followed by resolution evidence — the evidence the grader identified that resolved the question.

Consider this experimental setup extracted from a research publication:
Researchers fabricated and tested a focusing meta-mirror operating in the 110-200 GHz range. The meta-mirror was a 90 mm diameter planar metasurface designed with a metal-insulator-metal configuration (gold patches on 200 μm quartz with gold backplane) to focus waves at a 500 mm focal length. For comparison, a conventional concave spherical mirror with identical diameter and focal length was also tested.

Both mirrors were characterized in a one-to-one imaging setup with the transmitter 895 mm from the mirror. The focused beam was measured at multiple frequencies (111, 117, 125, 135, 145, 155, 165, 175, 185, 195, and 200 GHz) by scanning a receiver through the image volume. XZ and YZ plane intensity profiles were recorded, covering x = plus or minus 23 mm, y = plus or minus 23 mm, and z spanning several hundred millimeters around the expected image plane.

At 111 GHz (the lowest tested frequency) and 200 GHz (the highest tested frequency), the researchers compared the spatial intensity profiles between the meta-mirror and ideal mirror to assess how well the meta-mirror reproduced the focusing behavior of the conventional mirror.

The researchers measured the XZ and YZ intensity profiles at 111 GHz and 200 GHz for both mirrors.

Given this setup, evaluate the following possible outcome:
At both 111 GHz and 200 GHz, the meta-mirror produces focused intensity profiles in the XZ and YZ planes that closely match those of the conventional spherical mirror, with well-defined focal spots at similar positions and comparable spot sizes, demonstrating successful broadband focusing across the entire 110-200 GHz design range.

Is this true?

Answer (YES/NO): NO